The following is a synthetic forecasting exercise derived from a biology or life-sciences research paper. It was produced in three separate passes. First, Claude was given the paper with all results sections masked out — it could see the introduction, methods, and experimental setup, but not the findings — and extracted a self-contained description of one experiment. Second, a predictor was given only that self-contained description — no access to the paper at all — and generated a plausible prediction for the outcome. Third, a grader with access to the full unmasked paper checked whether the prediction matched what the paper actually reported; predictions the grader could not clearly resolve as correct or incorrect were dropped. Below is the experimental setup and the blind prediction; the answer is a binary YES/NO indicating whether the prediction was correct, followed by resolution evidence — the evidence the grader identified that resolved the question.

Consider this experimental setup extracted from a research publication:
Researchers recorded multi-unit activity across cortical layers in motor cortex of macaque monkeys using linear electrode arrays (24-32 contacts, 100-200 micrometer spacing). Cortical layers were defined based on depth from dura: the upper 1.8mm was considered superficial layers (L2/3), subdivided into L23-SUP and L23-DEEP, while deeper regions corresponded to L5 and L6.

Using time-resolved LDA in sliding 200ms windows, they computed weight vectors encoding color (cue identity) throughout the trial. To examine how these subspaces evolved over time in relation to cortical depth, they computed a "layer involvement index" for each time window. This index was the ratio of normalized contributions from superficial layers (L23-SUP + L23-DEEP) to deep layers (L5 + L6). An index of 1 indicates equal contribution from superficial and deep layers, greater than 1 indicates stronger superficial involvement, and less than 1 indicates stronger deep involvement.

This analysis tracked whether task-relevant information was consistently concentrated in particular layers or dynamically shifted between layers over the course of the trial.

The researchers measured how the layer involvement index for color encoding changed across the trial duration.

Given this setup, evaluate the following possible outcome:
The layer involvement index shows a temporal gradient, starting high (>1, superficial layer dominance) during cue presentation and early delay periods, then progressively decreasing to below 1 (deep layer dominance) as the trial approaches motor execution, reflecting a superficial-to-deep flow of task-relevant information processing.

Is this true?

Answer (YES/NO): NO